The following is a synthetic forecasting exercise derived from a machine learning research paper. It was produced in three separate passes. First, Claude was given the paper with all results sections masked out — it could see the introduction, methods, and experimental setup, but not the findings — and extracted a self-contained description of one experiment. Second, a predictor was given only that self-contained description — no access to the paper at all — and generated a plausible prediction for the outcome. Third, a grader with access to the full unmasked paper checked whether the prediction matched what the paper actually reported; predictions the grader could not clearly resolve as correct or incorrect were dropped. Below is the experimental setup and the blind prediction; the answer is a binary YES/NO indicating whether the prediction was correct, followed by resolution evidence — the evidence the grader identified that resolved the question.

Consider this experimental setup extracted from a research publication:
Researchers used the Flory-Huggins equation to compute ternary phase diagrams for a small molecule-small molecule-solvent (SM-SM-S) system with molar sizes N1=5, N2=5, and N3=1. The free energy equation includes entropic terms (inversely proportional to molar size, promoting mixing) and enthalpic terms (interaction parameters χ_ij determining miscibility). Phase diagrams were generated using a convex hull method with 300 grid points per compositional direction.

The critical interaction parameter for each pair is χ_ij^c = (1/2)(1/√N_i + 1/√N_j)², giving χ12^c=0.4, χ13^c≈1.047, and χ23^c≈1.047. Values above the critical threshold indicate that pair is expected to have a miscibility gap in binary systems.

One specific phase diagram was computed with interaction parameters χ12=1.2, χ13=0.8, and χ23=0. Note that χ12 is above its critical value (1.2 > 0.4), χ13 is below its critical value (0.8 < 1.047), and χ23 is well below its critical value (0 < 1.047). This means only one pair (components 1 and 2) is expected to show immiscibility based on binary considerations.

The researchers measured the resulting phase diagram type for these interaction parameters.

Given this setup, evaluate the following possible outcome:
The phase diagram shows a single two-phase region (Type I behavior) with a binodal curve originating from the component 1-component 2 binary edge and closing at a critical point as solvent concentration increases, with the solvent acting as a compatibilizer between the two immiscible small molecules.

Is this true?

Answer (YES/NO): YES